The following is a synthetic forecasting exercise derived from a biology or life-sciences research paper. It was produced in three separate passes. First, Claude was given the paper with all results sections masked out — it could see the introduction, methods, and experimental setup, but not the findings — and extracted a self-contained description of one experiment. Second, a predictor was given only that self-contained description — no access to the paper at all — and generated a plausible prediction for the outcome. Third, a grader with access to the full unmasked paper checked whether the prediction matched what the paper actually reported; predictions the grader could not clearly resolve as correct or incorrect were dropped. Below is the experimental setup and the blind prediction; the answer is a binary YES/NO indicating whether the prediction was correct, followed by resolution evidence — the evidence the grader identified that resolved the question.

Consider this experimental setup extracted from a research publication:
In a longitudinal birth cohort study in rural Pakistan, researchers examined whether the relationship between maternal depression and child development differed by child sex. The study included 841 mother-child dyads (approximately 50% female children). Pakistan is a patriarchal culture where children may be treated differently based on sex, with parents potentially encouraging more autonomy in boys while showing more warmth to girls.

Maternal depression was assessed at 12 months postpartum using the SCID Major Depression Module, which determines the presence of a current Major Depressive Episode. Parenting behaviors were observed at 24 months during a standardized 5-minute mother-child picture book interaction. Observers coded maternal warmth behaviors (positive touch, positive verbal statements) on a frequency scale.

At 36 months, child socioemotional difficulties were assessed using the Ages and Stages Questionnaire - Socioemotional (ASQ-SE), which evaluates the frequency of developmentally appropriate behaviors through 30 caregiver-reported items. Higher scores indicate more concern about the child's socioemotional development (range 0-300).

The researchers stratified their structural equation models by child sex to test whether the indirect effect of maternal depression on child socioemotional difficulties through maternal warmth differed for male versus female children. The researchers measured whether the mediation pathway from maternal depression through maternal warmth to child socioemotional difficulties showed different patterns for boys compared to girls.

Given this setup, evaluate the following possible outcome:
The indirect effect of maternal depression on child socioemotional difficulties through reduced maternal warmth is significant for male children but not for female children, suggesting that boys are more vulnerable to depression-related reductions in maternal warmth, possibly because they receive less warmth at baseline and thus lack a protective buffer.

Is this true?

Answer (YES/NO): NO